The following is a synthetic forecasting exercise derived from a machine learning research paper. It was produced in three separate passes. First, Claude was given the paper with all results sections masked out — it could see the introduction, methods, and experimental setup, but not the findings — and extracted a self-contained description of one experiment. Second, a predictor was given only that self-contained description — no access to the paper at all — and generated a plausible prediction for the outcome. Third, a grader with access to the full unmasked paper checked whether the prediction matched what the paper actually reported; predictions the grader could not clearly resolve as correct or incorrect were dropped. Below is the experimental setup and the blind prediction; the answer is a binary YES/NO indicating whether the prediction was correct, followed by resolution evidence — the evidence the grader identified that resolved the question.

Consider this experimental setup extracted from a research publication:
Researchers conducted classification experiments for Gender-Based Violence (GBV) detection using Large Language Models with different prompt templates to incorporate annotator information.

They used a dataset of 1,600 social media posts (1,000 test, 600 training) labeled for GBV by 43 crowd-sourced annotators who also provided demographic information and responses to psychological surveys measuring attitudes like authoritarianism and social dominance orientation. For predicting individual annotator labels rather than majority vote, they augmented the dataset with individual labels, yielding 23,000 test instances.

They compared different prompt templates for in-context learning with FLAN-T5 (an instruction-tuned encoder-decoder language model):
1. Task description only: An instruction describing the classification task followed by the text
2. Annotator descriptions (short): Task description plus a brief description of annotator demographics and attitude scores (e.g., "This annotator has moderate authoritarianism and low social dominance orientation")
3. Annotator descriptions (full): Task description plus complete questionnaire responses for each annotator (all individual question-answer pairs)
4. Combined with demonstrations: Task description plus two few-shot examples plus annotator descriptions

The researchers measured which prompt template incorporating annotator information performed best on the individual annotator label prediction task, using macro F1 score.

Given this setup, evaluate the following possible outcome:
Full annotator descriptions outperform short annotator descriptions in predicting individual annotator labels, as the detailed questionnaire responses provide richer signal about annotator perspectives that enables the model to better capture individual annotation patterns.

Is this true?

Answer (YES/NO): NO